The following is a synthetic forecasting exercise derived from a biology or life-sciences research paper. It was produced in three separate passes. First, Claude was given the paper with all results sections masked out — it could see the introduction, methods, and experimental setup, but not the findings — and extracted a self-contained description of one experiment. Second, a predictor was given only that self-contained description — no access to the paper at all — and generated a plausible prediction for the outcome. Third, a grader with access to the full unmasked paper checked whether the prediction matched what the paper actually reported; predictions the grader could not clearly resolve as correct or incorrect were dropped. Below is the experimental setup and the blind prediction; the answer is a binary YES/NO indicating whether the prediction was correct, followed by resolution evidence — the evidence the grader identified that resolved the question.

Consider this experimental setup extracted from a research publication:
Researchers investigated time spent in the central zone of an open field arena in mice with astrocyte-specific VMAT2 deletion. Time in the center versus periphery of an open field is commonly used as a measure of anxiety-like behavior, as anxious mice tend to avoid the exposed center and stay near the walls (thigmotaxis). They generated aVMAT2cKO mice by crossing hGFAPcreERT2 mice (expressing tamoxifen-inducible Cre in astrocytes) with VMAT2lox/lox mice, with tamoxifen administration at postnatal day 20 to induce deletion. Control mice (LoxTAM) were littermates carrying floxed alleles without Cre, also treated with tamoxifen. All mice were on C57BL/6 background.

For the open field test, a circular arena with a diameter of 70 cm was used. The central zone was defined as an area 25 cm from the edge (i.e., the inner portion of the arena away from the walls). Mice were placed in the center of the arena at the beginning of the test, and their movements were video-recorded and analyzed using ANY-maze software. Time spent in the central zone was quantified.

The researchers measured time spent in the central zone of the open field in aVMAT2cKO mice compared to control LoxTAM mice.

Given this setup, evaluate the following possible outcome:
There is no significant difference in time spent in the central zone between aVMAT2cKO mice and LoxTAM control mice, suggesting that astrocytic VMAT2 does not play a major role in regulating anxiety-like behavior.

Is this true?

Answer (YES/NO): NO